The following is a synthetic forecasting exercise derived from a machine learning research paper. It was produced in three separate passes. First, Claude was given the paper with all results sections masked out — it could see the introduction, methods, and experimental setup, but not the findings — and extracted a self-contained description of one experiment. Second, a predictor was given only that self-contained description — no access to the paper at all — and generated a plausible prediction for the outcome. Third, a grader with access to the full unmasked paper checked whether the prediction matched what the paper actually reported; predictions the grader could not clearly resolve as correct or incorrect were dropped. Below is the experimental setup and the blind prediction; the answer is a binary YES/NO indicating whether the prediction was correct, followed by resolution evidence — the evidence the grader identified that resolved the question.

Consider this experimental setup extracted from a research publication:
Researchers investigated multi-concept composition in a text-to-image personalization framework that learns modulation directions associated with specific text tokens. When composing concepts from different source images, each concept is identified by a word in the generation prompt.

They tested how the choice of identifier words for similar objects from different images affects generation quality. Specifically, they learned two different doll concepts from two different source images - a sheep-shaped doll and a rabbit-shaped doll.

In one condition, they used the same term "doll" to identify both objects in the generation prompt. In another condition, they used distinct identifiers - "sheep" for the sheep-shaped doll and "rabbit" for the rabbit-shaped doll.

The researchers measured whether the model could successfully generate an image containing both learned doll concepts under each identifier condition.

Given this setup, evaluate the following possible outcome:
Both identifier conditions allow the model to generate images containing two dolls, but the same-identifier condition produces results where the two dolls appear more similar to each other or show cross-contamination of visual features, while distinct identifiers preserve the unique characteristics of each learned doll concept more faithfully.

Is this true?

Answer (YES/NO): NO